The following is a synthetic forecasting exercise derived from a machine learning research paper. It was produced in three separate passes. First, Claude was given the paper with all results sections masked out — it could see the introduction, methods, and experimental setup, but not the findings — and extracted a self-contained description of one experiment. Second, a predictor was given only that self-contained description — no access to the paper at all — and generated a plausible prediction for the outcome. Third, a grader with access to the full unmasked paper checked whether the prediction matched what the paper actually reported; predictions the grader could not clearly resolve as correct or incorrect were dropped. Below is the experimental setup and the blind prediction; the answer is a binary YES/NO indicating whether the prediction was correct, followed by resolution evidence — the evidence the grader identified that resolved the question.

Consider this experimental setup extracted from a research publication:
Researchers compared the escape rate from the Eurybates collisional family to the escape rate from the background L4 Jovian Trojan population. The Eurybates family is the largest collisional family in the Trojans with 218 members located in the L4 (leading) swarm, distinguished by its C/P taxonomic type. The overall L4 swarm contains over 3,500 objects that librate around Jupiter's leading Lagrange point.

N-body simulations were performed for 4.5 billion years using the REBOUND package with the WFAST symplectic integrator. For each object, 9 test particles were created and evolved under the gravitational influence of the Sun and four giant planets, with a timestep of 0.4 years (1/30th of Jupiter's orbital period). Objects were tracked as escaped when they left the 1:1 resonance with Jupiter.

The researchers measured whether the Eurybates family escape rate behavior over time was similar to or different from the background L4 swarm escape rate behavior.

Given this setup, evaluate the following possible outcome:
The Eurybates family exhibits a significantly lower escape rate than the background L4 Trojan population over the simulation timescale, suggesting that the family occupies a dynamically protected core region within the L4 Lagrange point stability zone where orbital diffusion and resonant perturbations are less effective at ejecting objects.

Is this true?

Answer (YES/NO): NO